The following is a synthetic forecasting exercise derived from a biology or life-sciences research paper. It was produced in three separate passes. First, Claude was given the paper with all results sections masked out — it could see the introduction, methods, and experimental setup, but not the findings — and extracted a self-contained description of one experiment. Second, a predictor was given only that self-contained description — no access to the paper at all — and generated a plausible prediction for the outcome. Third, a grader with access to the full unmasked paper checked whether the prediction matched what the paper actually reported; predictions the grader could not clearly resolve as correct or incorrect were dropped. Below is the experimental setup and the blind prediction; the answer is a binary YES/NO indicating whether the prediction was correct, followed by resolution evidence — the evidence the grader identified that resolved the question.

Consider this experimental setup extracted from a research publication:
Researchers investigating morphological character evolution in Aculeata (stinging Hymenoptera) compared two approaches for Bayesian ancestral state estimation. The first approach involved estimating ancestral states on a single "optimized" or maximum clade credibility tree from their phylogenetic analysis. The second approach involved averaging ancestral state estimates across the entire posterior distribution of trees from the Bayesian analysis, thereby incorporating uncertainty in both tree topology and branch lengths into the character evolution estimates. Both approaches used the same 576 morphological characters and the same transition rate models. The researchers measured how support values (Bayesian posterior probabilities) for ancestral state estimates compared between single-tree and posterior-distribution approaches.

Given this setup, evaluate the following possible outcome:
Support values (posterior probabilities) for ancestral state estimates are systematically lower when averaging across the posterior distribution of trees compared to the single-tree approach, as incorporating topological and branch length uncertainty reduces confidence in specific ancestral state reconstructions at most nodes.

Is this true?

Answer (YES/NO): YES